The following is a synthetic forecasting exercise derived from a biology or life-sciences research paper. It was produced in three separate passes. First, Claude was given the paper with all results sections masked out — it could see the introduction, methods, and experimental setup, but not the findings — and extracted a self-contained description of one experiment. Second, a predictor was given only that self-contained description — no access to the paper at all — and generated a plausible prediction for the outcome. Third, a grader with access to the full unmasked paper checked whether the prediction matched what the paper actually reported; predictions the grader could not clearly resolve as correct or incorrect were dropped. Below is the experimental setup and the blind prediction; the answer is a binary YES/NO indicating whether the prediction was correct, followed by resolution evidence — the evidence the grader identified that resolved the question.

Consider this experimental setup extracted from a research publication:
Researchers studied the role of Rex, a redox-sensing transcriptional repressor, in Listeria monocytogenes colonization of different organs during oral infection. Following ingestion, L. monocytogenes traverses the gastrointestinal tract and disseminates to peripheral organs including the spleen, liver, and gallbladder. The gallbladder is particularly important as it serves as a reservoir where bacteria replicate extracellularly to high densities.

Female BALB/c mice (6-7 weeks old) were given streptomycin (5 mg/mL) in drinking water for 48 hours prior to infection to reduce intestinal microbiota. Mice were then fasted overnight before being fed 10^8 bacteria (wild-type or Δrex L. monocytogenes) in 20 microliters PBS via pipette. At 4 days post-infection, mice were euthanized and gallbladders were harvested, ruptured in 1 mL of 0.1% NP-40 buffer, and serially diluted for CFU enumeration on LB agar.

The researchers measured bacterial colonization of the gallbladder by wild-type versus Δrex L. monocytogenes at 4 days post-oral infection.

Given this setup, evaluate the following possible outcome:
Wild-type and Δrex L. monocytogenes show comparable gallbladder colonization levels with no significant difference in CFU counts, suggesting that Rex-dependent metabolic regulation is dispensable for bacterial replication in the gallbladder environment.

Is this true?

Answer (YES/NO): NO